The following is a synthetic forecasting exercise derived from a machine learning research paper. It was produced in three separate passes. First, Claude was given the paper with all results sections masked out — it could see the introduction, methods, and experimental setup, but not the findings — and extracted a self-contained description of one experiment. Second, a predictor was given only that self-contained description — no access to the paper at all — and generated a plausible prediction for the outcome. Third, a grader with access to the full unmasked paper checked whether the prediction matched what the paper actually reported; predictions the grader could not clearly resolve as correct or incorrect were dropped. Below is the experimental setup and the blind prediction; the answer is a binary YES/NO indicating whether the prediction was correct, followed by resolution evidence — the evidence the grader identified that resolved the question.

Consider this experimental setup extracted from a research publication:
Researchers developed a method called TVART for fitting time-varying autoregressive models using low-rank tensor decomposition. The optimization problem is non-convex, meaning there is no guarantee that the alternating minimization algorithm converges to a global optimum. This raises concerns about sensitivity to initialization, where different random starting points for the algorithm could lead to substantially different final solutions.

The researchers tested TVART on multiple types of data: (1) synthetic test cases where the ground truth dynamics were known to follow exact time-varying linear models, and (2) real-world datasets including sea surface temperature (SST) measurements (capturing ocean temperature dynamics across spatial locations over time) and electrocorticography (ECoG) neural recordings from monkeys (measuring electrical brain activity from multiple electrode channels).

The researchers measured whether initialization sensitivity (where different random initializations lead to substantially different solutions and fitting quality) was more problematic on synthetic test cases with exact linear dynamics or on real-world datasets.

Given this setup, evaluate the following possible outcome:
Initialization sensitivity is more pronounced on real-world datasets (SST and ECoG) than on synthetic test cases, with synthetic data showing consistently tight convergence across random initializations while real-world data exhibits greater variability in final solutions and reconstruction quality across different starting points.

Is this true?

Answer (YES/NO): YES